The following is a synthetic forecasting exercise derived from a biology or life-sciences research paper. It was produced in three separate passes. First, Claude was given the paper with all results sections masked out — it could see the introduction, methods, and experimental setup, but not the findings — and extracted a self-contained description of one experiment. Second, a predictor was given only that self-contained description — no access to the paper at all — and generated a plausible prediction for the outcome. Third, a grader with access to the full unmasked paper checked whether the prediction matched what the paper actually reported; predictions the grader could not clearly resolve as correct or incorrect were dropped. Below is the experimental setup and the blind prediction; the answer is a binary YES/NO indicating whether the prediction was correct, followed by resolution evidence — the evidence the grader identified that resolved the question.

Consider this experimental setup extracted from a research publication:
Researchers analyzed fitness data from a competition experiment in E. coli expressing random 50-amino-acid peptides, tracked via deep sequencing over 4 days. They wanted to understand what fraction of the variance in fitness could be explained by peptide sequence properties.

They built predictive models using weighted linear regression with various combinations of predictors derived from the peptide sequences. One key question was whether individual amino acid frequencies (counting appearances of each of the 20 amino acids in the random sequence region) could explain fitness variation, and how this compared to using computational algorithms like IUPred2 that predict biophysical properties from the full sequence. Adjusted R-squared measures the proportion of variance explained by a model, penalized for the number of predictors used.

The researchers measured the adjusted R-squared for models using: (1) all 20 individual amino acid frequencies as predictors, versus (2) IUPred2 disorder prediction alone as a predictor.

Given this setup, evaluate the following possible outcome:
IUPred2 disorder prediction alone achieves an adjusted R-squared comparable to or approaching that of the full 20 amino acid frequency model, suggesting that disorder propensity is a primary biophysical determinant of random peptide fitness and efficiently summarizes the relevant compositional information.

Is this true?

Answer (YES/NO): NO